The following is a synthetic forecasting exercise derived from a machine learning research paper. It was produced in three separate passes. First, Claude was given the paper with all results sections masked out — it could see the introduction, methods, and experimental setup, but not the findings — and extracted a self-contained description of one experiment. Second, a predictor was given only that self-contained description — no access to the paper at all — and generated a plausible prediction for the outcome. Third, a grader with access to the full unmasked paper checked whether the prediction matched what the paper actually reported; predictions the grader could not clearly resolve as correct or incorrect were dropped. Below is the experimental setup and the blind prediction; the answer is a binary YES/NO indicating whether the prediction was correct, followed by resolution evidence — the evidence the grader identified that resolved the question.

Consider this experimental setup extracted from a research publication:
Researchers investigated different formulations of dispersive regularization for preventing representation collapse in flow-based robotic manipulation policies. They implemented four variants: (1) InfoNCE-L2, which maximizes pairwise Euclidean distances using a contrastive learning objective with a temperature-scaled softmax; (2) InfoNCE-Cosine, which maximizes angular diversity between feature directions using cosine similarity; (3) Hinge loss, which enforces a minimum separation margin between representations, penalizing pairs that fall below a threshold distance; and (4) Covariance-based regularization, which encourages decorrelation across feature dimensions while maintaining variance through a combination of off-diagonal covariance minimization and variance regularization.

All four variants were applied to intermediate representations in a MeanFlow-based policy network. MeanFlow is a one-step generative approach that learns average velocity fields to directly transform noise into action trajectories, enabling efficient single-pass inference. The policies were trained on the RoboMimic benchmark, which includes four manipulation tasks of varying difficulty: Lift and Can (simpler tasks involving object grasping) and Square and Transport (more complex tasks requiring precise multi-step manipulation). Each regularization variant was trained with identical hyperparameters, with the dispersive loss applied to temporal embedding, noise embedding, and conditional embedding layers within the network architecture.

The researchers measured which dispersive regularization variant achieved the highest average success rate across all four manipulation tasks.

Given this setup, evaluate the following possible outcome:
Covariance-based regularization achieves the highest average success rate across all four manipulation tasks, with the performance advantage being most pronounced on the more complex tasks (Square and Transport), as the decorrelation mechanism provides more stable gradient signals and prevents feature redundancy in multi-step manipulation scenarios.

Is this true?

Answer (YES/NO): NO